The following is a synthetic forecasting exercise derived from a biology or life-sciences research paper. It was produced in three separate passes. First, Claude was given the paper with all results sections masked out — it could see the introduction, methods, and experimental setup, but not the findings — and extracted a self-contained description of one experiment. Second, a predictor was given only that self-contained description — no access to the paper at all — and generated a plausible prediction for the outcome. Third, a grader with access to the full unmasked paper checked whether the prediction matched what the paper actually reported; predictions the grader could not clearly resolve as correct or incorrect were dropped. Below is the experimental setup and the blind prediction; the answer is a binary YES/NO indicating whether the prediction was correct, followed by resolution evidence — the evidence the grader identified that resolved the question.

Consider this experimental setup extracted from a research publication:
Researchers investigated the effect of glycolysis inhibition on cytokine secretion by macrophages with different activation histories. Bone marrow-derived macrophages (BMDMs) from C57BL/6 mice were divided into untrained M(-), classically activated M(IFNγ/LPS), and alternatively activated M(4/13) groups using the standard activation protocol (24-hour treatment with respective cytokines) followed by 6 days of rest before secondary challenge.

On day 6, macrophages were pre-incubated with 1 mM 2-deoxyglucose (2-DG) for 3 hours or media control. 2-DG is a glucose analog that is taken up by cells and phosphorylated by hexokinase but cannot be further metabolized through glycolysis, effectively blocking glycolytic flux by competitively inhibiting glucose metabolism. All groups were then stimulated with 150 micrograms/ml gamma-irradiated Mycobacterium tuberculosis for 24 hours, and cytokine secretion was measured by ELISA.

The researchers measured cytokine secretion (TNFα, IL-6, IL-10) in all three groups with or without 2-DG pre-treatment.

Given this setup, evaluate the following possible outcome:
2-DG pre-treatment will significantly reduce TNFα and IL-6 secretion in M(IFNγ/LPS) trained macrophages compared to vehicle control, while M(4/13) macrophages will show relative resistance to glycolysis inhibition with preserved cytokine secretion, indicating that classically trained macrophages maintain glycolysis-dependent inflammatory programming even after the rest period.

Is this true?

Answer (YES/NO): NO